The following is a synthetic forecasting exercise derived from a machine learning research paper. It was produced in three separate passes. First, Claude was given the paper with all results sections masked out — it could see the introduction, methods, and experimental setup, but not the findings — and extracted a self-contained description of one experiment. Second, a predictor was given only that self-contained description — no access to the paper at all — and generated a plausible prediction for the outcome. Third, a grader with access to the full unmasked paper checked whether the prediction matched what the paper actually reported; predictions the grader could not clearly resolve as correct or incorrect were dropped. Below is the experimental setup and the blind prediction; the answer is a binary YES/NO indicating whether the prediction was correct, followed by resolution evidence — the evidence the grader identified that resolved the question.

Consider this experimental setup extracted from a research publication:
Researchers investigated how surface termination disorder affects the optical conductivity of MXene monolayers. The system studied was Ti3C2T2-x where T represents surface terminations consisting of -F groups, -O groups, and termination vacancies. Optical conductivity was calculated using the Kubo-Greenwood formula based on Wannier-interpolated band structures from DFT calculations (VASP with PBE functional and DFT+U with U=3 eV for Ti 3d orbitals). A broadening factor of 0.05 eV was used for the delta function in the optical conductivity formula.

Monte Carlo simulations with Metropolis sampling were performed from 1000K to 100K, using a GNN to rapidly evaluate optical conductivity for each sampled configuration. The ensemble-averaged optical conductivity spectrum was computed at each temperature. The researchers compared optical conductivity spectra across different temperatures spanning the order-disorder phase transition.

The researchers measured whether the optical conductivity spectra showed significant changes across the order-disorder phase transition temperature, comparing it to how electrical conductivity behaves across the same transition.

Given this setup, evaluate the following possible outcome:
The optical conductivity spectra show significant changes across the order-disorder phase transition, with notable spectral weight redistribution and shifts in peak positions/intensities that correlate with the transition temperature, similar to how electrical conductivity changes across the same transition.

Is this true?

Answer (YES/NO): NO